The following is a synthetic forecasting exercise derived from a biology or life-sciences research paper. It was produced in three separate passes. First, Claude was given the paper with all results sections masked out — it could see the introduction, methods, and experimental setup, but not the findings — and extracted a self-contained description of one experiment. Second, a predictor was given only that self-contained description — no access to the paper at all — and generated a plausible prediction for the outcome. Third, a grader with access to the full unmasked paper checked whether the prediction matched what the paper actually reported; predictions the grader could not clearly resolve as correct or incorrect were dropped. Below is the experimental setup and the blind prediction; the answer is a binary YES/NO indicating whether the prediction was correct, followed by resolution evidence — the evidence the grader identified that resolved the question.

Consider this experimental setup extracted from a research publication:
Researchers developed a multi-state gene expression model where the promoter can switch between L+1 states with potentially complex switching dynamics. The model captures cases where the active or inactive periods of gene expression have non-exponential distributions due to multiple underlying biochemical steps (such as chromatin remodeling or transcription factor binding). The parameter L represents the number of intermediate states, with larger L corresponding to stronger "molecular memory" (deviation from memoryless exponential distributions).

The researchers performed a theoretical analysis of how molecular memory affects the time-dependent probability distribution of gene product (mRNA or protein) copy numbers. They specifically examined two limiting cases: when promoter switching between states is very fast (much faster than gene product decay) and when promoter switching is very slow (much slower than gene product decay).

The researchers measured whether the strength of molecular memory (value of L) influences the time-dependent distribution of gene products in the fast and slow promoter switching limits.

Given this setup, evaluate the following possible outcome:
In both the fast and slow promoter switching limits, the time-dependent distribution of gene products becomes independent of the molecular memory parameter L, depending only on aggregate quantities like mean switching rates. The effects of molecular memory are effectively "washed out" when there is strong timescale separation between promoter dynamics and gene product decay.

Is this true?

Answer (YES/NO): YES